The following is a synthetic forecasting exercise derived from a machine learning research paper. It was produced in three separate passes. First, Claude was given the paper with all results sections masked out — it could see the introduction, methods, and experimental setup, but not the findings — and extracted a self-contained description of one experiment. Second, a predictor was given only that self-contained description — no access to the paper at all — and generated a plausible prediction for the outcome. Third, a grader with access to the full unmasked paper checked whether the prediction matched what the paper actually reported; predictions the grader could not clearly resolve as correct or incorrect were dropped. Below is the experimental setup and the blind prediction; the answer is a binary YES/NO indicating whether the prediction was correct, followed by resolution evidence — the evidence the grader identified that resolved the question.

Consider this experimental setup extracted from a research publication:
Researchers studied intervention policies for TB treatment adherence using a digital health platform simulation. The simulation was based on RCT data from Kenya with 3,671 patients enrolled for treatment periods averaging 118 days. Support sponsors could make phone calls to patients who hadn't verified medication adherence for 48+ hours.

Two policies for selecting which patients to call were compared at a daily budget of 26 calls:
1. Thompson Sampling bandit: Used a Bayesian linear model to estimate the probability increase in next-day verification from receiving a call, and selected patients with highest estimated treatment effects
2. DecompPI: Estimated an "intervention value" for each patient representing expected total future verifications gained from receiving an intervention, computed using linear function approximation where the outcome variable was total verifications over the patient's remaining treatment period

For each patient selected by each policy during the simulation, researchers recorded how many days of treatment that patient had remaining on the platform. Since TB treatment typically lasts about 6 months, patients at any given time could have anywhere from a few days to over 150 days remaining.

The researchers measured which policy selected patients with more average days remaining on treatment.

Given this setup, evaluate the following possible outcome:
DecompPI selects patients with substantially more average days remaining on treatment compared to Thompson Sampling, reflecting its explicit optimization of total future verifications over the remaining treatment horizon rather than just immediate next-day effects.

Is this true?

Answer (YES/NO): YES